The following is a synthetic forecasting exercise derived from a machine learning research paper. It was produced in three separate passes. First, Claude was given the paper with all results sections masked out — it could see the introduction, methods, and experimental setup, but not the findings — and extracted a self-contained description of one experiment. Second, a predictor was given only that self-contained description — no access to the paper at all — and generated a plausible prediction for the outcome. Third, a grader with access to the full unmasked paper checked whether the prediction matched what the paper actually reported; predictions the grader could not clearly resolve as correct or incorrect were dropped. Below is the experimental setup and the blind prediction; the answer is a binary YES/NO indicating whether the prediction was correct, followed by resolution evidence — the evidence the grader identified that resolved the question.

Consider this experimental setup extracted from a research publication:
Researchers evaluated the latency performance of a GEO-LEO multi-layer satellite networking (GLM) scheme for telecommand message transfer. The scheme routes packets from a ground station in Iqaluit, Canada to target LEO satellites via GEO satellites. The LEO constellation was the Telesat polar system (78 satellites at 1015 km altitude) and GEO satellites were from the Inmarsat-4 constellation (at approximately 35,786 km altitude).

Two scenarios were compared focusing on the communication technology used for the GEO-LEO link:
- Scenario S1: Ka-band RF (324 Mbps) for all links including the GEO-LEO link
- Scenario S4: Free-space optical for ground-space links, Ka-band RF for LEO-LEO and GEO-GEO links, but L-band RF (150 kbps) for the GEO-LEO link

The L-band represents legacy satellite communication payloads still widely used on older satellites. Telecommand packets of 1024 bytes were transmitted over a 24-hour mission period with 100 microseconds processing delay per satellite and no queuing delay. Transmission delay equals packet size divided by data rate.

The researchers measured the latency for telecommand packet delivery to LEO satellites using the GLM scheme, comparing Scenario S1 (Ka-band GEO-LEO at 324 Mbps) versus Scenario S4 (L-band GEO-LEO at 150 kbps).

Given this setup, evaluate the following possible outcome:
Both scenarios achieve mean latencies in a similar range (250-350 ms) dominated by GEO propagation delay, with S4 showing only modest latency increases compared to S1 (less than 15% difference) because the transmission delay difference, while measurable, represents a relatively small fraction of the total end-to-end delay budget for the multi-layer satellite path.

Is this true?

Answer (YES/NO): NO